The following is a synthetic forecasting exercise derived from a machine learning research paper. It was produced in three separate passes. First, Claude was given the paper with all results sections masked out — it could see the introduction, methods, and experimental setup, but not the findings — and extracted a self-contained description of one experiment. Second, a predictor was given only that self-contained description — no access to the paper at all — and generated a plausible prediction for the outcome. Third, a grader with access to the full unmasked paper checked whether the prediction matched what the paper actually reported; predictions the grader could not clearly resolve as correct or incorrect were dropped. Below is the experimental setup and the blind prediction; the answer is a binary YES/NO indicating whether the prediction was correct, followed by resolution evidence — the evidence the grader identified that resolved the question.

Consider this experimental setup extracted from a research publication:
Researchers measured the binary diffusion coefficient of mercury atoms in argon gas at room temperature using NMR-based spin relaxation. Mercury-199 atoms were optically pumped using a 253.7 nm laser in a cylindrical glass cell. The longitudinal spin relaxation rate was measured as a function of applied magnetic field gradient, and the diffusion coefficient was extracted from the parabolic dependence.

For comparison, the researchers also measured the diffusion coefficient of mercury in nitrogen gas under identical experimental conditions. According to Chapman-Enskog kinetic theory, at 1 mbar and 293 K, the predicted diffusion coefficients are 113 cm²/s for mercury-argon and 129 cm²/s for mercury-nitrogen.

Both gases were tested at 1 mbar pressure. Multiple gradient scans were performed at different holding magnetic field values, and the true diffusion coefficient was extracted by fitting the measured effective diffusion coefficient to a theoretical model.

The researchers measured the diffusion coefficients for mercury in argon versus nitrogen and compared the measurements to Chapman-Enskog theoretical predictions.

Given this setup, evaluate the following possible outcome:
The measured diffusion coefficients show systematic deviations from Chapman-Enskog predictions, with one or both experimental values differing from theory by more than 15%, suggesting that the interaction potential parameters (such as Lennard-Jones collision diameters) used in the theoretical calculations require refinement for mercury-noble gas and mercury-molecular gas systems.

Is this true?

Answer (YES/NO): NO